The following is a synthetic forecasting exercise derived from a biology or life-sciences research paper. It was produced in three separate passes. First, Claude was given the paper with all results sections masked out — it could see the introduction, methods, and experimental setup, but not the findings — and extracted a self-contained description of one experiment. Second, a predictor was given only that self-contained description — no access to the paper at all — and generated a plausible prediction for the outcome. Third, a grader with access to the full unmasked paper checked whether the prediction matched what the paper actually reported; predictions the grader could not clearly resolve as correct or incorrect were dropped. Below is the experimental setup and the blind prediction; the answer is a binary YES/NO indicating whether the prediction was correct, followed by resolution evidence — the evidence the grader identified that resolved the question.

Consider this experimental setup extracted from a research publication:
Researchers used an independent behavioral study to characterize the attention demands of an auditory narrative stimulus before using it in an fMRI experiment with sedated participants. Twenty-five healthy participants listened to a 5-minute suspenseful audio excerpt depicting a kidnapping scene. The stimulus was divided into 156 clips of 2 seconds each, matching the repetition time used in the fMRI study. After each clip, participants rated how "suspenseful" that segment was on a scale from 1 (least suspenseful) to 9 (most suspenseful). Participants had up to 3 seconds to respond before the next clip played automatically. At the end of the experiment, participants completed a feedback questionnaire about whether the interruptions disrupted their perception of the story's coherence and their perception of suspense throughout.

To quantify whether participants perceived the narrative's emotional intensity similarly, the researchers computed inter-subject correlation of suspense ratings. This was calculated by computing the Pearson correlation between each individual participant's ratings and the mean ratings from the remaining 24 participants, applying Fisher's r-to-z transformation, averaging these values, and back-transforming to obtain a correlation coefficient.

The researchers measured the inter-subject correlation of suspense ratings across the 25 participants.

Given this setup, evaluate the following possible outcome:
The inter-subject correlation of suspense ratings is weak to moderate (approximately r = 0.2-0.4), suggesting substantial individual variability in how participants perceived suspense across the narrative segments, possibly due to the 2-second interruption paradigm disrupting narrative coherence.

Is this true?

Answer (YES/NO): NO